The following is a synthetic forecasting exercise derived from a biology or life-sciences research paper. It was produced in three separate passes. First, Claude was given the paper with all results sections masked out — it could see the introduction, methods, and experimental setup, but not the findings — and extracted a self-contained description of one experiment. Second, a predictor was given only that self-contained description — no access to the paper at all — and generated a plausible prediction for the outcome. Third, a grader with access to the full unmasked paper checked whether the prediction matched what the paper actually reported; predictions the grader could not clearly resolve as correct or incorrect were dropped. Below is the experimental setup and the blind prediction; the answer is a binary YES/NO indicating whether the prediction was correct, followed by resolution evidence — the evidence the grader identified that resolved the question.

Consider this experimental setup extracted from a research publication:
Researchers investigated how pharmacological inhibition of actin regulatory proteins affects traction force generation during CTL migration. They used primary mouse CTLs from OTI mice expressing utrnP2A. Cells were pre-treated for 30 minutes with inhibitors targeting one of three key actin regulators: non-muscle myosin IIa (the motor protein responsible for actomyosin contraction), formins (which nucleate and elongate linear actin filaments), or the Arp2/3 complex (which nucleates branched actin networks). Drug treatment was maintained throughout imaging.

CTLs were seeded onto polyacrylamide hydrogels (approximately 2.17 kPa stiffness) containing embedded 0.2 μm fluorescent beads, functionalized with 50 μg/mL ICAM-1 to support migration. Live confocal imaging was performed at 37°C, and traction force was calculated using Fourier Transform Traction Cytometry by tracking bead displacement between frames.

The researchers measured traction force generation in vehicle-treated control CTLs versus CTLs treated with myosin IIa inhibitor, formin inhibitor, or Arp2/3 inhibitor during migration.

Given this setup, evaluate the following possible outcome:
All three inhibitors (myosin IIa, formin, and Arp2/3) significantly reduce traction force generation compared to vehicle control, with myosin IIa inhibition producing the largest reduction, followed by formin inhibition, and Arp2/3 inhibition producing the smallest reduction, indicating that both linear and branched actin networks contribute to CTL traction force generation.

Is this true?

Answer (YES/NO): NO